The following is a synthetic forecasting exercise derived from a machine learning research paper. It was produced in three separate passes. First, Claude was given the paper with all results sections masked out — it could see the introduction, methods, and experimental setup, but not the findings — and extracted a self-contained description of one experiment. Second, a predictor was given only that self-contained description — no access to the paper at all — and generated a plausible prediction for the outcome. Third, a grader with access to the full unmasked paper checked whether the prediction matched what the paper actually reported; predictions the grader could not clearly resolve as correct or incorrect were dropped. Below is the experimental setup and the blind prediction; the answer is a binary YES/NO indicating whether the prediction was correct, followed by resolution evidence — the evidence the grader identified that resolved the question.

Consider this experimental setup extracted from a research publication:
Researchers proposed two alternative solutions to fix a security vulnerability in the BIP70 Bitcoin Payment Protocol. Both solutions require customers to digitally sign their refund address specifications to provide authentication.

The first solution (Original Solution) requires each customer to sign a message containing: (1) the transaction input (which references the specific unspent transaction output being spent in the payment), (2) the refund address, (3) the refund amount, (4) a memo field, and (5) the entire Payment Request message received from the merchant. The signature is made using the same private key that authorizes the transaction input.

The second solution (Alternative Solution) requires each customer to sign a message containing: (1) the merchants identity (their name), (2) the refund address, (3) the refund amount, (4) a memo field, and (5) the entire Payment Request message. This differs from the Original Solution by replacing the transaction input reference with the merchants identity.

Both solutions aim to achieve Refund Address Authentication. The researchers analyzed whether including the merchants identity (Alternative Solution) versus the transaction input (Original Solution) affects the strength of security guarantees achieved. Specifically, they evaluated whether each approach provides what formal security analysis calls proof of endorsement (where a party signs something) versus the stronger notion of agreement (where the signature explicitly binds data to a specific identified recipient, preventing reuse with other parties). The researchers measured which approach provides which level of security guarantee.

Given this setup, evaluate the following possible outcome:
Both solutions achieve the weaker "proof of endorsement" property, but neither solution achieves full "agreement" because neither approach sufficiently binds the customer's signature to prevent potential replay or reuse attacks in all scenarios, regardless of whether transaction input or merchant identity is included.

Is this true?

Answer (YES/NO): NO